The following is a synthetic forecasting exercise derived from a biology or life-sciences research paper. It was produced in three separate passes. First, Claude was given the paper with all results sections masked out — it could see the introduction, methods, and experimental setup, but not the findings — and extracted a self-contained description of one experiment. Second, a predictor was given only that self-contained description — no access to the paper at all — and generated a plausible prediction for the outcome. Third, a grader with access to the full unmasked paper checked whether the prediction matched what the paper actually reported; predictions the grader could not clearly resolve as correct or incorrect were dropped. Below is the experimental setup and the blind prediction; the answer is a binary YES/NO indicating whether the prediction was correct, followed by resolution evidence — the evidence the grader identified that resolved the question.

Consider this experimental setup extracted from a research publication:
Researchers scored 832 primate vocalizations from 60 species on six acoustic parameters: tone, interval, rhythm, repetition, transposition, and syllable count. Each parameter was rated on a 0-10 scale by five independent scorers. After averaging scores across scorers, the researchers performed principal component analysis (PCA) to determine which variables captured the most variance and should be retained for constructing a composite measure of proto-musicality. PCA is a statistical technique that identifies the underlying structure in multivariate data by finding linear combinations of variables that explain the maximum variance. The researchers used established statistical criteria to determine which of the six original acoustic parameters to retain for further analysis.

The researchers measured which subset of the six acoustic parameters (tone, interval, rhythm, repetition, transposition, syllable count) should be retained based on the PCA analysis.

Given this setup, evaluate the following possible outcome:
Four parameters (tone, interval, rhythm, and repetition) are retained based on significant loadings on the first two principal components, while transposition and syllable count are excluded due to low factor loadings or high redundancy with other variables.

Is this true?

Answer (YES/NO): NO